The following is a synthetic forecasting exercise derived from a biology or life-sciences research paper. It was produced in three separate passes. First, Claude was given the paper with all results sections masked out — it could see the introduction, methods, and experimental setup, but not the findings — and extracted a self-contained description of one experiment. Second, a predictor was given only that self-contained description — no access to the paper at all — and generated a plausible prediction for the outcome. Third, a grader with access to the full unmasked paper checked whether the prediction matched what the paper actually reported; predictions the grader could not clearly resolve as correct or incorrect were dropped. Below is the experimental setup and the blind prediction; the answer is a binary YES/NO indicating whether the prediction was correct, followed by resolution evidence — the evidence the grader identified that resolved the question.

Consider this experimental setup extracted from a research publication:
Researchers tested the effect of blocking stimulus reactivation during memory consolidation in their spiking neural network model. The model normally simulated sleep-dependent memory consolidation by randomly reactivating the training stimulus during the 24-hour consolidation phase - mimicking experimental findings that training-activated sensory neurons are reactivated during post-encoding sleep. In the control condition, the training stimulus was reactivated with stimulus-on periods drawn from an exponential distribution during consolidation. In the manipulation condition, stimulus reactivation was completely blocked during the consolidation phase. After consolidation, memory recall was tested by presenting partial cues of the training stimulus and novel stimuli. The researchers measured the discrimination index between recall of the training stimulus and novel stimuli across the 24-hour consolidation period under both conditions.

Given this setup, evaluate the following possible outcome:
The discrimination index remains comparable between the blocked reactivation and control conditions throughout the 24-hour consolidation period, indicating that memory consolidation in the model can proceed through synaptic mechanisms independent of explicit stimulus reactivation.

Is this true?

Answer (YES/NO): NO